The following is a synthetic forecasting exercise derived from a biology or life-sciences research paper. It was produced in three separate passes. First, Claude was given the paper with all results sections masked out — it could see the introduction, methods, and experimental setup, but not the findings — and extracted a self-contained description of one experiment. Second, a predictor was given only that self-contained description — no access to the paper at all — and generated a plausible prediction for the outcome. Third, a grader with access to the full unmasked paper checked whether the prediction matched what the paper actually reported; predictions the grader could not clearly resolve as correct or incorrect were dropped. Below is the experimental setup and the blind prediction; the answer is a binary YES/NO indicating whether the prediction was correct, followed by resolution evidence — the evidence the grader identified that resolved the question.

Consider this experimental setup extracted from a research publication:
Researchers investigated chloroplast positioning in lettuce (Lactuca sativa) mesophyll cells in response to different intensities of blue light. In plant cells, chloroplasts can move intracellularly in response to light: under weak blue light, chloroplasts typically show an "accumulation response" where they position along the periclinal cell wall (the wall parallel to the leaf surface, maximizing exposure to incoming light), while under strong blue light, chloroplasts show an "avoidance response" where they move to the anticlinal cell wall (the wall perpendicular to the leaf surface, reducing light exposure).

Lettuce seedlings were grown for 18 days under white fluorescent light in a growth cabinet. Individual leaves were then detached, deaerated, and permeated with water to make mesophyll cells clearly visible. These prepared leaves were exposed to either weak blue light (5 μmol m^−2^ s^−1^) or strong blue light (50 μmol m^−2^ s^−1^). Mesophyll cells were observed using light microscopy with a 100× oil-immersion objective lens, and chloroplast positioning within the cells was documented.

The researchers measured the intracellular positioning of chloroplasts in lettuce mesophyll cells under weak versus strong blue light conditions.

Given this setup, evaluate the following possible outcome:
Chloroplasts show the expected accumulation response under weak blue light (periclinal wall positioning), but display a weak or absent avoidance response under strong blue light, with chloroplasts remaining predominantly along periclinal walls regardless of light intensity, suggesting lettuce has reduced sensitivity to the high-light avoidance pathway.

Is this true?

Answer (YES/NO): NO